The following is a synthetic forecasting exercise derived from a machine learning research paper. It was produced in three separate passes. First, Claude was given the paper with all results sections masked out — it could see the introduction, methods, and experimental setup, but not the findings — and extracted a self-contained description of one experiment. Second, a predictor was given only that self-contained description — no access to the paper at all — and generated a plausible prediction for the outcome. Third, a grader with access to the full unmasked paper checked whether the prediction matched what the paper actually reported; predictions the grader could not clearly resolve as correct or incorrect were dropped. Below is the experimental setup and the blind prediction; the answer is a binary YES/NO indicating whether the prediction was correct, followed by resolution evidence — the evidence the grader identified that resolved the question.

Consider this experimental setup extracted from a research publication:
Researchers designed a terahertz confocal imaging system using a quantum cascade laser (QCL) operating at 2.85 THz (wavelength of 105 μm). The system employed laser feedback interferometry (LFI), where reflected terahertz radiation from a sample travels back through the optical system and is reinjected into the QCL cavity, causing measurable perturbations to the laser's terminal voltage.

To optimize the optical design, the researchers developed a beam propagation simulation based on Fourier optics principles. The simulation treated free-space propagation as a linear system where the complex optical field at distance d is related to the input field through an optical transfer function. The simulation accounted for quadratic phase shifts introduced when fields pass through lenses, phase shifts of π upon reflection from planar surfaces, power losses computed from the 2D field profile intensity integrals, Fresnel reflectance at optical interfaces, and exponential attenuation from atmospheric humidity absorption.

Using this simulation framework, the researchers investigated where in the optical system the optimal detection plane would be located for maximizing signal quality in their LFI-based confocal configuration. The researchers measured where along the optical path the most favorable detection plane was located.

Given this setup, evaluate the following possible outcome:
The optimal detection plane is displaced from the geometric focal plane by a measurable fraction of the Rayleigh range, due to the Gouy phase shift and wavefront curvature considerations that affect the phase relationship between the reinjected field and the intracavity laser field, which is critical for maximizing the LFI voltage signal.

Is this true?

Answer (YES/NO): NO